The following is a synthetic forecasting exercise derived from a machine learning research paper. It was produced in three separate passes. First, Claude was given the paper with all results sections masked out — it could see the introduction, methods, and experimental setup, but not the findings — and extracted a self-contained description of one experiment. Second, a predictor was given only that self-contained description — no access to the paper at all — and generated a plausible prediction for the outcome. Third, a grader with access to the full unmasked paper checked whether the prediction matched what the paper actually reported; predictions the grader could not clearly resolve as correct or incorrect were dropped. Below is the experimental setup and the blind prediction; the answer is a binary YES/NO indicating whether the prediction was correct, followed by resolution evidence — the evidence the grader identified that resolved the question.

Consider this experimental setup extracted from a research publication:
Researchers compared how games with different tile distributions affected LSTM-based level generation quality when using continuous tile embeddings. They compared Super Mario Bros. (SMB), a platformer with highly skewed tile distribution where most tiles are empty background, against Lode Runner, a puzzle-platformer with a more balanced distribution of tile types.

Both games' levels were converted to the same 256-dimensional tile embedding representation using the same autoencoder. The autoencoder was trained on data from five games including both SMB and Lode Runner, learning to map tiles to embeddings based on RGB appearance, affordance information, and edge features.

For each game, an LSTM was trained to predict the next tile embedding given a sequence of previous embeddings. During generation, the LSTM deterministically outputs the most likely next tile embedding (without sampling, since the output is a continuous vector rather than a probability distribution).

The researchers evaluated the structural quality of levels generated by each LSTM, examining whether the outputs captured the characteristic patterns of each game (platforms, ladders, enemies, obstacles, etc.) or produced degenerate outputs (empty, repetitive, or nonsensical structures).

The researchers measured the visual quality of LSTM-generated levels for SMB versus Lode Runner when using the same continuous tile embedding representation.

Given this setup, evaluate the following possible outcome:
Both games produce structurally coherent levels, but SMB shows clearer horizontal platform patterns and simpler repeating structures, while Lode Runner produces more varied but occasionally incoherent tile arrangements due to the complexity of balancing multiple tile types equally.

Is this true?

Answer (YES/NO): NO